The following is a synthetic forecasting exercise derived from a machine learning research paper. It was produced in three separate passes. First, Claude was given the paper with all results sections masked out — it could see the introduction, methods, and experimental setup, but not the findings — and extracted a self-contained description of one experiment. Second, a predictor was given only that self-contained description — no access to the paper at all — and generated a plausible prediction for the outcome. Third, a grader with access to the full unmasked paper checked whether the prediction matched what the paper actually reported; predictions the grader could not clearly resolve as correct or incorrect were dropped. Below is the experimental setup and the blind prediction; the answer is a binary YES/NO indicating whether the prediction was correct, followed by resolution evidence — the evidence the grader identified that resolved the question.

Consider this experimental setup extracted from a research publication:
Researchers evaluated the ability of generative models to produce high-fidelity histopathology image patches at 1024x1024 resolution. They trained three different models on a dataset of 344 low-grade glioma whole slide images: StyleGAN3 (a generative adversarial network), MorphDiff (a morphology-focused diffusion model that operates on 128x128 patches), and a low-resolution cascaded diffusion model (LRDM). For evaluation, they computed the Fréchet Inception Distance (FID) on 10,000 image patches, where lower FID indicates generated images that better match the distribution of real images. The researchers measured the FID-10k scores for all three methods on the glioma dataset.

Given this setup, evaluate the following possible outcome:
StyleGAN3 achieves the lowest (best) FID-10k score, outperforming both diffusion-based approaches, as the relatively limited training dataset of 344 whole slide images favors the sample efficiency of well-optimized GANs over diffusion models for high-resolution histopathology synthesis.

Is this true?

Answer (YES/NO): NO